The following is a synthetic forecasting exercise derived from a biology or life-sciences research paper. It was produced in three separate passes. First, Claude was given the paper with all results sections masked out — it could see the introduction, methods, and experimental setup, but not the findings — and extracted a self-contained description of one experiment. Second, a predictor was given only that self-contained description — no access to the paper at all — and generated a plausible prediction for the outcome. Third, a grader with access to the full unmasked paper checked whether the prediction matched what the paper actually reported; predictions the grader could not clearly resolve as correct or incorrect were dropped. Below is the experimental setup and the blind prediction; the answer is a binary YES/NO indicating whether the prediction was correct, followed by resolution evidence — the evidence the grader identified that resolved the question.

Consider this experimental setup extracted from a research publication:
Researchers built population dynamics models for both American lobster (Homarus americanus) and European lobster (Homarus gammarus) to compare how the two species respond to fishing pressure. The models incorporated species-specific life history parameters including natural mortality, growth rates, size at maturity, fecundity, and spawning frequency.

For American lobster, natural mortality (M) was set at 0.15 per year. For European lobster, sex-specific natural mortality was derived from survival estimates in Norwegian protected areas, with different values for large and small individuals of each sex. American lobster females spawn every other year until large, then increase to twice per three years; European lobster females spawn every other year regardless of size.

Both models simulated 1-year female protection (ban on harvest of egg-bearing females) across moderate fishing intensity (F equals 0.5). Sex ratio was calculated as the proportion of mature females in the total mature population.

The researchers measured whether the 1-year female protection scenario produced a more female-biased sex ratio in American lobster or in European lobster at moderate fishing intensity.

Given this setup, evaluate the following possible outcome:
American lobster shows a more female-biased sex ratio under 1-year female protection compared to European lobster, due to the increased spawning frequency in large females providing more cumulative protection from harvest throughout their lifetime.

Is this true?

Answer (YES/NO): NO